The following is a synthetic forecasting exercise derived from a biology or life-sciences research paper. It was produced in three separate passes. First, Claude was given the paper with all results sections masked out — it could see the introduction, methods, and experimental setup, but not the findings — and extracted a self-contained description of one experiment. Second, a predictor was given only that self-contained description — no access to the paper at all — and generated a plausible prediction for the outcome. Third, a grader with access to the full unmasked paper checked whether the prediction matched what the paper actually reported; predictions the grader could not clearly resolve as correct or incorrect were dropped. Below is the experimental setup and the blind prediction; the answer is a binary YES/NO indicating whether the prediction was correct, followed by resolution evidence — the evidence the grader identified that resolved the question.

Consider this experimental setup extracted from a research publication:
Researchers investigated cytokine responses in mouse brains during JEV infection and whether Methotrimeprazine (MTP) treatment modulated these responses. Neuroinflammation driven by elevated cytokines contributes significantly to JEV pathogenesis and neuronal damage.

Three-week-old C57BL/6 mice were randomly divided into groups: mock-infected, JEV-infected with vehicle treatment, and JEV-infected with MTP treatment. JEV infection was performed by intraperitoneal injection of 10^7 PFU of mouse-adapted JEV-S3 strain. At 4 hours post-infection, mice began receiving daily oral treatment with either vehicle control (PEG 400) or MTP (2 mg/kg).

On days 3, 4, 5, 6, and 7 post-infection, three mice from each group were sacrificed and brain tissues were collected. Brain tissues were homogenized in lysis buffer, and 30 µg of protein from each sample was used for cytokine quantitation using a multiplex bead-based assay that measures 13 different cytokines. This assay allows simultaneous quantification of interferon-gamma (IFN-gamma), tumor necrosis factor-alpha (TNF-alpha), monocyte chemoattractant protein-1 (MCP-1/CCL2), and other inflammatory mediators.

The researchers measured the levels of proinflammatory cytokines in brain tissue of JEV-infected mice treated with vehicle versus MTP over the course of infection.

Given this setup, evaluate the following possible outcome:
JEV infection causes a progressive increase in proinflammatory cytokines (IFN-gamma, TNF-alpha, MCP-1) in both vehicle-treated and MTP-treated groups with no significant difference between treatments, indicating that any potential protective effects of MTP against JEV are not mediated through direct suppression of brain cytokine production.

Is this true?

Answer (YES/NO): NO